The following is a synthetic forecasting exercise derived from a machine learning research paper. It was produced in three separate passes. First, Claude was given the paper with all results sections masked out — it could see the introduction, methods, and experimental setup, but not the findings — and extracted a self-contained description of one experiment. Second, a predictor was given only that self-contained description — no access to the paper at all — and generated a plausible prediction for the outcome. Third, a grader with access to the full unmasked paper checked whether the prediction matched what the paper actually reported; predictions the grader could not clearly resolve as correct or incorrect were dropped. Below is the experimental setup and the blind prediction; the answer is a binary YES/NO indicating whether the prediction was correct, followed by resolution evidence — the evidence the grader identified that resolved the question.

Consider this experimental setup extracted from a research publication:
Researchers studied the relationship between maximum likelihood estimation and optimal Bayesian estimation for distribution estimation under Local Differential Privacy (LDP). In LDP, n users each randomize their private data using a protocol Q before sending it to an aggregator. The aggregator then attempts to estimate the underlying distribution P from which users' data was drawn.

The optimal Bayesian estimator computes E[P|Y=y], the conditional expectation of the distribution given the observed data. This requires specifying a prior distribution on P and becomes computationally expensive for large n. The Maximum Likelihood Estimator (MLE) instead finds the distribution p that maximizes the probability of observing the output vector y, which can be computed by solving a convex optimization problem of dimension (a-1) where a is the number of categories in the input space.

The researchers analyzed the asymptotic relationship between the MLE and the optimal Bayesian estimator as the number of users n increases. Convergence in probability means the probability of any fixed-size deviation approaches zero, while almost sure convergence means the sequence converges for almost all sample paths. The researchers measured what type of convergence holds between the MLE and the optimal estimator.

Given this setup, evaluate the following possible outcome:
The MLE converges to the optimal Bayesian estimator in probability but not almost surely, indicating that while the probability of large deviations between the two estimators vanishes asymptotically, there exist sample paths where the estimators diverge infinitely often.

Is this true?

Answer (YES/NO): NO